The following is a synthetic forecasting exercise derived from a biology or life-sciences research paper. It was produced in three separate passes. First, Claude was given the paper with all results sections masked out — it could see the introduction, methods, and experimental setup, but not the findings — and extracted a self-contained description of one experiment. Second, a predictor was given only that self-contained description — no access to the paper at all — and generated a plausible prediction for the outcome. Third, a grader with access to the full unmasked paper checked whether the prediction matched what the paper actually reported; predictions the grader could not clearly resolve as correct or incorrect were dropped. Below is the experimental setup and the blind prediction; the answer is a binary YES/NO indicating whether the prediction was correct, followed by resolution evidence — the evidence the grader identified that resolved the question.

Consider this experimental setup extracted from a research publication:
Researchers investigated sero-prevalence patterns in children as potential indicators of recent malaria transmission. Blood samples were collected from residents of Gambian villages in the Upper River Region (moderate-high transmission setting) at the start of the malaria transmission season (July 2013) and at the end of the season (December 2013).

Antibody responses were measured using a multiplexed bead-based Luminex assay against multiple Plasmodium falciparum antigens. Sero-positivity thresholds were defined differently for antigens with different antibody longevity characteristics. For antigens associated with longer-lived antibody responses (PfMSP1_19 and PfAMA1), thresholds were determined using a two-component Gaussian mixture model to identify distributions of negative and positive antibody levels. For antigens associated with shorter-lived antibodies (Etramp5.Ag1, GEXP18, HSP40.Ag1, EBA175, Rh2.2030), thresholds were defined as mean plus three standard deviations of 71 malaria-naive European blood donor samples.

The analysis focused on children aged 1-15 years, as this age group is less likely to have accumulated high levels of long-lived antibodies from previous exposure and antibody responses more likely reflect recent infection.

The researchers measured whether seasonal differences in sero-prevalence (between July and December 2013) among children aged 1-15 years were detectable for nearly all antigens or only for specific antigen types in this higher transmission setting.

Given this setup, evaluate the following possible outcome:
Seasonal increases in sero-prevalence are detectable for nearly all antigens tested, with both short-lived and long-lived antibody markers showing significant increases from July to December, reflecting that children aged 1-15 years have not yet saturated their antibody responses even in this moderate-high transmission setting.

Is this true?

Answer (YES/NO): YES